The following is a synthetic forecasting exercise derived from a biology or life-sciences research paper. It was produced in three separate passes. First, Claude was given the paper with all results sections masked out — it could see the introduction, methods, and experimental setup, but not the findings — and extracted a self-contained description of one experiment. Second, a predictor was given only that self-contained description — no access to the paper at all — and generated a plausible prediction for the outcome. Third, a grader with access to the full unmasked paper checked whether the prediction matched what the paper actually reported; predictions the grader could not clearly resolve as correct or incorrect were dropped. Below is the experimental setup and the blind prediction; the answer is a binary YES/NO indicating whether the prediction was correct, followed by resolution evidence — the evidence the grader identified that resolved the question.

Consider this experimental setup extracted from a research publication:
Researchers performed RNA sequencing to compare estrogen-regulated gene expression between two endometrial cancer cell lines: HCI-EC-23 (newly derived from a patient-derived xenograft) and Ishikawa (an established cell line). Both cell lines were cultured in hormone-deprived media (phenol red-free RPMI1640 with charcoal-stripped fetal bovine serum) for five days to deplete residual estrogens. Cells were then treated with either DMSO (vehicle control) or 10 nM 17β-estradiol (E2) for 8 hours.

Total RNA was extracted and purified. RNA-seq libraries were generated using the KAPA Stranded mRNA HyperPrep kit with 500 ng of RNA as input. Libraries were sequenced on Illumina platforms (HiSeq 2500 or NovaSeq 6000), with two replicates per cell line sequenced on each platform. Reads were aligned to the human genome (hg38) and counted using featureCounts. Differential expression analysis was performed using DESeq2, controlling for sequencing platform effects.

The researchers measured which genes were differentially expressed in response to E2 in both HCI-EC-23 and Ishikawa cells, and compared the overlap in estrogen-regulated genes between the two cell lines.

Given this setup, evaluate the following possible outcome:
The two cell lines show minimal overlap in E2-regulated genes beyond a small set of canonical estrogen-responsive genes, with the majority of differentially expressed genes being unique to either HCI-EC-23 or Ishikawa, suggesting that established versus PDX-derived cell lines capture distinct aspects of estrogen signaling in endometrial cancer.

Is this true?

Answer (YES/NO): NO